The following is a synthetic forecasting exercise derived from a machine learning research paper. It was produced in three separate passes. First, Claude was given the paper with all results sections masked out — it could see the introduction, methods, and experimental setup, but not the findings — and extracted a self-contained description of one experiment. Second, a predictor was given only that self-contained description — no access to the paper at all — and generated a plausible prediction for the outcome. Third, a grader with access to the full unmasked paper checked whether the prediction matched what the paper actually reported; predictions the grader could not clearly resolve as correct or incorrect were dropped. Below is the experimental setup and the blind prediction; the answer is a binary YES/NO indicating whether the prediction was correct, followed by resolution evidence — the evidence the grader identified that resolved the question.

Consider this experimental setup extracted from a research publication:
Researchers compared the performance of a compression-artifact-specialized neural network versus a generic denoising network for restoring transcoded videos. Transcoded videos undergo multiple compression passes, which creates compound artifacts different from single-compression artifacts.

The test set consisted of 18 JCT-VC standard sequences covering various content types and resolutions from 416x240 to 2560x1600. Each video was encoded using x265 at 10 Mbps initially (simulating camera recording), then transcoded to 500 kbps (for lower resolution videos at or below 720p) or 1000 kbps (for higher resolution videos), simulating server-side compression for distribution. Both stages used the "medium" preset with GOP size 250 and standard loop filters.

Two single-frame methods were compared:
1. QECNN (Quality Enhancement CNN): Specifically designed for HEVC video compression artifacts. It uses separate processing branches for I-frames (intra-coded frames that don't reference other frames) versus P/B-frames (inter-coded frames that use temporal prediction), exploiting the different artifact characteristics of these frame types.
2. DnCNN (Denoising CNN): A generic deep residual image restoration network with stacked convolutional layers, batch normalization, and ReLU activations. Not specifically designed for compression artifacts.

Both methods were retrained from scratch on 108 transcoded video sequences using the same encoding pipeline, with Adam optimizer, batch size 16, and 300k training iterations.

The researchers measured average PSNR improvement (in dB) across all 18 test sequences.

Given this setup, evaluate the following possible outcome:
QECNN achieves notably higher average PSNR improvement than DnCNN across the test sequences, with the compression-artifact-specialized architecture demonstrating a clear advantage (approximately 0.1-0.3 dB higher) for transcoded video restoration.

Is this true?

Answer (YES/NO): NO